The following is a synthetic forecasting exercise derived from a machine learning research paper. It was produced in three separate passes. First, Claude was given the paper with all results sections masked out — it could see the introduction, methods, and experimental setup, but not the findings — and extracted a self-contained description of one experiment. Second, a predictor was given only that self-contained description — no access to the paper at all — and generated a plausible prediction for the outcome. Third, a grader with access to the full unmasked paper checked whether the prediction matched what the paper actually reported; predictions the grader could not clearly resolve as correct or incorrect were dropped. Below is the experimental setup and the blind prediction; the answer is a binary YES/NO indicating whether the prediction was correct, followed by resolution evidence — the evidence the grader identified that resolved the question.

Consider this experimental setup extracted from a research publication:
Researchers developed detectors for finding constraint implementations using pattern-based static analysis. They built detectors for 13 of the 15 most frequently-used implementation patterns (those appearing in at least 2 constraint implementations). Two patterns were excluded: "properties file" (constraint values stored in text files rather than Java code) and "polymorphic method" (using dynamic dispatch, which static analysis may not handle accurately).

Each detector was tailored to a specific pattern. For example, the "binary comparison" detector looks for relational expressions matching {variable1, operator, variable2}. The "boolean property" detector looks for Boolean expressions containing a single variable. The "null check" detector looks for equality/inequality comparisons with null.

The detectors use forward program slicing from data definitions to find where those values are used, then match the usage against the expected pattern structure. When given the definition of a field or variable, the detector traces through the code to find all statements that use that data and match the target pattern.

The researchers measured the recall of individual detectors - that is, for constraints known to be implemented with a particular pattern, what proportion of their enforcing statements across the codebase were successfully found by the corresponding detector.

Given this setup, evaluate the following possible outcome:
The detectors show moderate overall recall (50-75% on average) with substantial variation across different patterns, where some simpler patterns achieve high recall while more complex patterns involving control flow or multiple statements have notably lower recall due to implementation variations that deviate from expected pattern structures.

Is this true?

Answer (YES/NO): NO